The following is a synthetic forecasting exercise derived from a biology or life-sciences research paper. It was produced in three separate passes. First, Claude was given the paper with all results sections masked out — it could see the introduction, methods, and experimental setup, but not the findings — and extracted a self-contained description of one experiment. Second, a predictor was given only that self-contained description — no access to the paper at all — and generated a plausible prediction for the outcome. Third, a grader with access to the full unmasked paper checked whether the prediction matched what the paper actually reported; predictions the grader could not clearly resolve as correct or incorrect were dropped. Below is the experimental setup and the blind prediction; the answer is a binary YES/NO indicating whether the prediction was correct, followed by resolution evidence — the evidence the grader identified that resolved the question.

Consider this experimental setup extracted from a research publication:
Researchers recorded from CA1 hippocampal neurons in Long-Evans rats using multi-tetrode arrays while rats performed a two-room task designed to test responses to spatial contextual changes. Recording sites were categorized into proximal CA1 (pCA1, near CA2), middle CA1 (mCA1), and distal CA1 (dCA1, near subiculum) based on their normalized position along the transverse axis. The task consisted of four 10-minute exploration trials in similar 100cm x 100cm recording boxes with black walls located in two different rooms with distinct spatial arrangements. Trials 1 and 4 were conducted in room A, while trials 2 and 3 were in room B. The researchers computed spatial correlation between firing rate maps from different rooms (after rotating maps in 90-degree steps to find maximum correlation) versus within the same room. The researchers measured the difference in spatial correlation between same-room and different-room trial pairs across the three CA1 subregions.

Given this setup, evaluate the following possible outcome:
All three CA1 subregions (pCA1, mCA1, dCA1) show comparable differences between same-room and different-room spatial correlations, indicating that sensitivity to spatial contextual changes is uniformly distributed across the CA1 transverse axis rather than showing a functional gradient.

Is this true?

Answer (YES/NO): NO